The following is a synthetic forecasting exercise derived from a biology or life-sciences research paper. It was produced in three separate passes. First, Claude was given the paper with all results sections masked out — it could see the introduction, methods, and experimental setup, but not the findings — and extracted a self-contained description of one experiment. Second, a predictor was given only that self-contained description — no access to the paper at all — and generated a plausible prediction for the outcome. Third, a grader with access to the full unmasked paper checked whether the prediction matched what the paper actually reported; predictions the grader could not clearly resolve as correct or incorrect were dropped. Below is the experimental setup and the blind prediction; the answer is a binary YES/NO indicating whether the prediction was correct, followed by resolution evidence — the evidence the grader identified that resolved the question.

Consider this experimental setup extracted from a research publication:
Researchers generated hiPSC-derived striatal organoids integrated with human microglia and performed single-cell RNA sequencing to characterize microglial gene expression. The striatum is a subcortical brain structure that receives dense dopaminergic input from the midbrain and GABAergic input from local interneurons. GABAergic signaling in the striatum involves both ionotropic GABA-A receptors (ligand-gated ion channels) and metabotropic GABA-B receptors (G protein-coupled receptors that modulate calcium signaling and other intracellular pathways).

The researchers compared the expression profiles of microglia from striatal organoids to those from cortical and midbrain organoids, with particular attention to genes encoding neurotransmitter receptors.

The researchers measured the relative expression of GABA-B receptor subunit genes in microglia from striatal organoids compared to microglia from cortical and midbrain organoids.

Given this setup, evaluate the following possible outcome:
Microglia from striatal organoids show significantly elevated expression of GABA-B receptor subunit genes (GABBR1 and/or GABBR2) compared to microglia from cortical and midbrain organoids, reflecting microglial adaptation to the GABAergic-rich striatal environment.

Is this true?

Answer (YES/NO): YES